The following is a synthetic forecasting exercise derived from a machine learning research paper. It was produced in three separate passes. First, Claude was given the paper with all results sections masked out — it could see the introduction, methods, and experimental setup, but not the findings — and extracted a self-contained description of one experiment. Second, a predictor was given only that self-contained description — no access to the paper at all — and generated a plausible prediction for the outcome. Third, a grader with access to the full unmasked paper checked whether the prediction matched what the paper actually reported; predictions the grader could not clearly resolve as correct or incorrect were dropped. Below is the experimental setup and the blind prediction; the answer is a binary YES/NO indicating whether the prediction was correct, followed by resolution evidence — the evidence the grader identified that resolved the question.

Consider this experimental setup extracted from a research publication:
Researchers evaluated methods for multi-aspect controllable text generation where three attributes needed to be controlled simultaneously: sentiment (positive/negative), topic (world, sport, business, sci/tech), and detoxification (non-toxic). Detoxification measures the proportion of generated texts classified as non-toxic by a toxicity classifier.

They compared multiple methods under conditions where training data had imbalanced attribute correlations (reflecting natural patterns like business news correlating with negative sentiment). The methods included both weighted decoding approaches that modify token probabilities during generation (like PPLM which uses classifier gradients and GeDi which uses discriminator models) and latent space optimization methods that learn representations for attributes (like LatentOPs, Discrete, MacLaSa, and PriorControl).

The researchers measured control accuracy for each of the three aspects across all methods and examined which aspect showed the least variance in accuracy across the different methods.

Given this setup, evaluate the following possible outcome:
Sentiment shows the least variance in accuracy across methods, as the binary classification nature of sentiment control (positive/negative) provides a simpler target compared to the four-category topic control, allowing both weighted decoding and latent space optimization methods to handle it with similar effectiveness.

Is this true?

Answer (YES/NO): NO